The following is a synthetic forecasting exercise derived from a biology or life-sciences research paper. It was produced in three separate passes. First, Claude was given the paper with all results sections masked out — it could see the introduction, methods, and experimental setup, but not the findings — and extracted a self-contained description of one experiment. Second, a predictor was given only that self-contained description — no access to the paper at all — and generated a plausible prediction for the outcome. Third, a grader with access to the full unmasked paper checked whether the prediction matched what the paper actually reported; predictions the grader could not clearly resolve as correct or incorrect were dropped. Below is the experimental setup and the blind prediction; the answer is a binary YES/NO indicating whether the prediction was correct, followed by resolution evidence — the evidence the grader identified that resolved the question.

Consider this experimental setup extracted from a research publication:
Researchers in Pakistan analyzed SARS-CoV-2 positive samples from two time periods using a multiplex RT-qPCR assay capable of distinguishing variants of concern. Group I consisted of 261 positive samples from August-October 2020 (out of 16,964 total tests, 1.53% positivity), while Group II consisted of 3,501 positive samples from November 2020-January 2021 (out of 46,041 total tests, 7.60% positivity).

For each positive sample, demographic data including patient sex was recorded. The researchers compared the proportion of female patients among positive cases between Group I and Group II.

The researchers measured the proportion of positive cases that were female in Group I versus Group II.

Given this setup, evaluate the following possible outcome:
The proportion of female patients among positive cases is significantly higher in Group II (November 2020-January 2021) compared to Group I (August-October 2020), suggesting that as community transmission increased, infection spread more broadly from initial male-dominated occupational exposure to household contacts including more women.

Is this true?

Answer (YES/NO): YES